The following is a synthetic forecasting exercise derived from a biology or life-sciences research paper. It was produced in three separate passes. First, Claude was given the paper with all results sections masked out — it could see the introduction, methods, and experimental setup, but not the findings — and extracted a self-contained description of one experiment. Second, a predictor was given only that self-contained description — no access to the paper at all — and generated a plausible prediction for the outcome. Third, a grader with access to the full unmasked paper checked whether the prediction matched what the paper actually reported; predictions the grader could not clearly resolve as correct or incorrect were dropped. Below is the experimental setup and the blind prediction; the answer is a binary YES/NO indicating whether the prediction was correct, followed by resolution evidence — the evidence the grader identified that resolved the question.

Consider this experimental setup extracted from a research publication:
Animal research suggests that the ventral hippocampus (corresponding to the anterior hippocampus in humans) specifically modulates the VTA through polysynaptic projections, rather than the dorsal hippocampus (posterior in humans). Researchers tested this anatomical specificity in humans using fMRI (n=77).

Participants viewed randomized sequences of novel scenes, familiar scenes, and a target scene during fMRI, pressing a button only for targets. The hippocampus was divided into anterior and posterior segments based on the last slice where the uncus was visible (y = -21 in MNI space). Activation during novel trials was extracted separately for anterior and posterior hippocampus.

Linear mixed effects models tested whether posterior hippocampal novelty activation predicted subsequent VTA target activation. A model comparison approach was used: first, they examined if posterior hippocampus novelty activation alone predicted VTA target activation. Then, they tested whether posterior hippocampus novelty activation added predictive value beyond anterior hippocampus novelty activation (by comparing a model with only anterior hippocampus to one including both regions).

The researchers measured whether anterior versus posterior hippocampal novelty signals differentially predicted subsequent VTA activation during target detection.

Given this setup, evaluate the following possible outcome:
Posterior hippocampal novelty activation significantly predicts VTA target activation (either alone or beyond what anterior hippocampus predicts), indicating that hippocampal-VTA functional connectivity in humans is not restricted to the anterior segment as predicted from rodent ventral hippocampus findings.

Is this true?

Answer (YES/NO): NO